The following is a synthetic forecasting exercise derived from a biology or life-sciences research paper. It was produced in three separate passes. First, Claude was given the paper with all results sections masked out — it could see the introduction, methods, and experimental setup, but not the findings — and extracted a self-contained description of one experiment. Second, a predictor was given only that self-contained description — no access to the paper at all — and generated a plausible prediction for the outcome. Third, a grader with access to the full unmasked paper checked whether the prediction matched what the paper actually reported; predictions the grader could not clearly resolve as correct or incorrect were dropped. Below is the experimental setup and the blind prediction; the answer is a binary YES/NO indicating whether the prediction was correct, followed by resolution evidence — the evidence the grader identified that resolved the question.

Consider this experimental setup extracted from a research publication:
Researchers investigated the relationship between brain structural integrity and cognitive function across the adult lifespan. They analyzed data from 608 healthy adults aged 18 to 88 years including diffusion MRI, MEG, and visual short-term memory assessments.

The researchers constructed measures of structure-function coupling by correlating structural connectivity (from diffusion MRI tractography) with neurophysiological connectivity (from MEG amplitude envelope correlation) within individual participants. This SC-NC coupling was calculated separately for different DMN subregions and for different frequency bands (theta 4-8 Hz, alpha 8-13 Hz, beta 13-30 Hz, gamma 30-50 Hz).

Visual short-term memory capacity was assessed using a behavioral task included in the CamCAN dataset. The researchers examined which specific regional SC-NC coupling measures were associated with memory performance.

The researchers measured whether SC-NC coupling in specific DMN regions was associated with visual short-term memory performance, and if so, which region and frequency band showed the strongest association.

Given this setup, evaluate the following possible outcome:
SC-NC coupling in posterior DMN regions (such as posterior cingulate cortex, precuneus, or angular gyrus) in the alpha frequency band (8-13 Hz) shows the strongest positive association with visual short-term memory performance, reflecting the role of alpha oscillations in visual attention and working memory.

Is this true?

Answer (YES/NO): NO